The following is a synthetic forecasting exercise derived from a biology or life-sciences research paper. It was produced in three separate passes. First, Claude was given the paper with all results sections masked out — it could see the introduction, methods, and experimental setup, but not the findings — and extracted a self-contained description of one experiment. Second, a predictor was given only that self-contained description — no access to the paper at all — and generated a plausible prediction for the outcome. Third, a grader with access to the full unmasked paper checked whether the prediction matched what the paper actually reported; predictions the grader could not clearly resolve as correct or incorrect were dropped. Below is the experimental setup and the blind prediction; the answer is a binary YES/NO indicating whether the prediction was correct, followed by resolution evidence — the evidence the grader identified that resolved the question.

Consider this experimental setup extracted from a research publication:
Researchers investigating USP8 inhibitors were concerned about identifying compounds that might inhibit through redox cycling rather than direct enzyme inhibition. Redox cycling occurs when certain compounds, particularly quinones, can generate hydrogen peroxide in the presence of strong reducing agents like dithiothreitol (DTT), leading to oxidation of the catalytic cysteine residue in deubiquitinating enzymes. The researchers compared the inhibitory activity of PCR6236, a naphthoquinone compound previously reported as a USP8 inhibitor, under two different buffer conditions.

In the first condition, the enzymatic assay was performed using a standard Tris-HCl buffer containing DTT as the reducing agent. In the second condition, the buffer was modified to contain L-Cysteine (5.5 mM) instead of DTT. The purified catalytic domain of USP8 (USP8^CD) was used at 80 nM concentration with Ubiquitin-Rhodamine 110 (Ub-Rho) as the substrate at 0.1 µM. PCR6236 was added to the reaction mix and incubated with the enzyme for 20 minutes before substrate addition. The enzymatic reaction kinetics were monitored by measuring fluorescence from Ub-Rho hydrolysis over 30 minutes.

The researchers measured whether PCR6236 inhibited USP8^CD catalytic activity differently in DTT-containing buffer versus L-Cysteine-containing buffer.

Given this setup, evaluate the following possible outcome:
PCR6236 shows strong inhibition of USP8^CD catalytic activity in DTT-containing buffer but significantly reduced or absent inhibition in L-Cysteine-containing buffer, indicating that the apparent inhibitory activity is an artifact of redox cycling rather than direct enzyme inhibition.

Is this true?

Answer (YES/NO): YES